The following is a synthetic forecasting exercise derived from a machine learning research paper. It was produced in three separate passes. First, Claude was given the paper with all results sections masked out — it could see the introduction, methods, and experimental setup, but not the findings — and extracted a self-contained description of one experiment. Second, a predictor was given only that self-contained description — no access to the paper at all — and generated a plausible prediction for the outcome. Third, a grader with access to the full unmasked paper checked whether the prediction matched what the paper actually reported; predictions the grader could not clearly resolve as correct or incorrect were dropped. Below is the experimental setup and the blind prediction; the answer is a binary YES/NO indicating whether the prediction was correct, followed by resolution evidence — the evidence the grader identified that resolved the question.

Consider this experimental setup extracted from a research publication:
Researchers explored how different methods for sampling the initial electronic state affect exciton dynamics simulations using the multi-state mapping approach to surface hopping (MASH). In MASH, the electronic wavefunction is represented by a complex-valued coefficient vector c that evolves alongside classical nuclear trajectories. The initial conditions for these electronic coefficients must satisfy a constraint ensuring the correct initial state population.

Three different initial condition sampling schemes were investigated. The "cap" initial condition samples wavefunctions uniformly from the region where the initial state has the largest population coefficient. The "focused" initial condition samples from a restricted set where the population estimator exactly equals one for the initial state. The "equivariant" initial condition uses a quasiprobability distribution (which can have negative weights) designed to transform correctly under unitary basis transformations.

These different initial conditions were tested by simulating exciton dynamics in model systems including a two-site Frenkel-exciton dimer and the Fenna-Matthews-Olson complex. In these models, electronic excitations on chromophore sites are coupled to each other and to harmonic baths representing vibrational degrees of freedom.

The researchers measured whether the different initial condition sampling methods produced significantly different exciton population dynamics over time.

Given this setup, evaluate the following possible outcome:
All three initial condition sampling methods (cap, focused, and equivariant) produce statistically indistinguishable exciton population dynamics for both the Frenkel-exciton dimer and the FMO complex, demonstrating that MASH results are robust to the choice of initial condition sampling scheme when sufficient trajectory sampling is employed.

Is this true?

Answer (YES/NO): YES